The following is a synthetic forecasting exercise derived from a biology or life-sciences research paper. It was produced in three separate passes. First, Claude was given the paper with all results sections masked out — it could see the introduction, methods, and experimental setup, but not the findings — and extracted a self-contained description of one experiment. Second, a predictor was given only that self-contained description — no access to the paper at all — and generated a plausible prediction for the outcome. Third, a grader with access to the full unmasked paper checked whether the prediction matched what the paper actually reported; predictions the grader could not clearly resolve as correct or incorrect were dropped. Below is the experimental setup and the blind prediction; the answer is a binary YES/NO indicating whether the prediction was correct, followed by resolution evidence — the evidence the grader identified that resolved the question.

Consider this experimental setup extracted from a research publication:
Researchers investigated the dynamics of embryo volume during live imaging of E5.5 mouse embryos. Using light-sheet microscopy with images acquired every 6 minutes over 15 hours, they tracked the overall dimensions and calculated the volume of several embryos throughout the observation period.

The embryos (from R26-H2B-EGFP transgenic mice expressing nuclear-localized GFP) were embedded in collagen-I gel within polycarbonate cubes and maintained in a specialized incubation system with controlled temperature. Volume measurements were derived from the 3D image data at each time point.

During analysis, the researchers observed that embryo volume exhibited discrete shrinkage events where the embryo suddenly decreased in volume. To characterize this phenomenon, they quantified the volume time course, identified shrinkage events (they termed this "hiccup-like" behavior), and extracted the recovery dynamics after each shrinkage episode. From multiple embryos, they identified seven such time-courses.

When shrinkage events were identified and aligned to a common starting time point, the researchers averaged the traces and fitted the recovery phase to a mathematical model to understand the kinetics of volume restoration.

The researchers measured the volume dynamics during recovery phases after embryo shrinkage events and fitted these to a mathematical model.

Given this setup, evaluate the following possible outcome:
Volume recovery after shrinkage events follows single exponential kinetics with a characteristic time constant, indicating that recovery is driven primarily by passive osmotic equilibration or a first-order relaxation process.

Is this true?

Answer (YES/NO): YES